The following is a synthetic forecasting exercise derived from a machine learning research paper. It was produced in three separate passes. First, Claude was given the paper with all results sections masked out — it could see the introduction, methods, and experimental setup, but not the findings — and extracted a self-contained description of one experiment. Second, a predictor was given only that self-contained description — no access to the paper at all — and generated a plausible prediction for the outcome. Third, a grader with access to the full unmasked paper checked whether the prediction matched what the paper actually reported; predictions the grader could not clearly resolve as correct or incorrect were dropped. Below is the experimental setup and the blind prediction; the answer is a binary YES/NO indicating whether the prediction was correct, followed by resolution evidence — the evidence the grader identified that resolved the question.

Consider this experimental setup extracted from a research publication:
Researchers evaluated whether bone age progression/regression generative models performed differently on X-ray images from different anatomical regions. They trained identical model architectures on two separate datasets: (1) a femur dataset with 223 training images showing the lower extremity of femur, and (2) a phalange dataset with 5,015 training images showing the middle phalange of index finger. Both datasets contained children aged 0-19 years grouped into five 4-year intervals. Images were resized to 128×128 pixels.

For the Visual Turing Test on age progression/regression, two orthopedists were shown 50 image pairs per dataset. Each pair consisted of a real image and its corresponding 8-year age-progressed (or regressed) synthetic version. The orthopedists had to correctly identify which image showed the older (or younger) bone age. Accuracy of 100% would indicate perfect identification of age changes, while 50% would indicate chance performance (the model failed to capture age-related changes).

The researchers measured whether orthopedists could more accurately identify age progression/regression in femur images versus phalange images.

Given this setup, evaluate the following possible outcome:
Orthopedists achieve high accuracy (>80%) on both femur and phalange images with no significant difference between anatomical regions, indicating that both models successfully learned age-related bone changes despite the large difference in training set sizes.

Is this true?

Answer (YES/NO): NO